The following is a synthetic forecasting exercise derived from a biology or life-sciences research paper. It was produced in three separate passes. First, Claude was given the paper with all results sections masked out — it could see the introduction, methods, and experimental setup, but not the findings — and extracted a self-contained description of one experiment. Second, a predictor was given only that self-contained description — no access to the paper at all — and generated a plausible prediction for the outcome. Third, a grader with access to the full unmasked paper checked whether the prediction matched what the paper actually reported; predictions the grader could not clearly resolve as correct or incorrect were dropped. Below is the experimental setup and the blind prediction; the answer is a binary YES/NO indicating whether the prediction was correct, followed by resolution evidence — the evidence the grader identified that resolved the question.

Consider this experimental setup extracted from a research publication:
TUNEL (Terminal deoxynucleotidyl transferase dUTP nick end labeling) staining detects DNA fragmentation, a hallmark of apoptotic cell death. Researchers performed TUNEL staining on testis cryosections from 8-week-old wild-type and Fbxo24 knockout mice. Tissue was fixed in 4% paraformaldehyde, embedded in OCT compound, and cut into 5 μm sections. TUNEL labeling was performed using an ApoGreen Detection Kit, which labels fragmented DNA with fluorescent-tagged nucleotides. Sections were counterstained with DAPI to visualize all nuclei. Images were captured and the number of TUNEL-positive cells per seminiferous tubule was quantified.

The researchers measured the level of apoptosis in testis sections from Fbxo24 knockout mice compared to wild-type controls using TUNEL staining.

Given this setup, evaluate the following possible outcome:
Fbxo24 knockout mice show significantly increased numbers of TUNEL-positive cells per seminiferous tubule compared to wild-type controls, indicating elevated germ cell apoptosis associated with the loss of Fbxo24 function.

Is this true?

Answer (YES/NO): YES